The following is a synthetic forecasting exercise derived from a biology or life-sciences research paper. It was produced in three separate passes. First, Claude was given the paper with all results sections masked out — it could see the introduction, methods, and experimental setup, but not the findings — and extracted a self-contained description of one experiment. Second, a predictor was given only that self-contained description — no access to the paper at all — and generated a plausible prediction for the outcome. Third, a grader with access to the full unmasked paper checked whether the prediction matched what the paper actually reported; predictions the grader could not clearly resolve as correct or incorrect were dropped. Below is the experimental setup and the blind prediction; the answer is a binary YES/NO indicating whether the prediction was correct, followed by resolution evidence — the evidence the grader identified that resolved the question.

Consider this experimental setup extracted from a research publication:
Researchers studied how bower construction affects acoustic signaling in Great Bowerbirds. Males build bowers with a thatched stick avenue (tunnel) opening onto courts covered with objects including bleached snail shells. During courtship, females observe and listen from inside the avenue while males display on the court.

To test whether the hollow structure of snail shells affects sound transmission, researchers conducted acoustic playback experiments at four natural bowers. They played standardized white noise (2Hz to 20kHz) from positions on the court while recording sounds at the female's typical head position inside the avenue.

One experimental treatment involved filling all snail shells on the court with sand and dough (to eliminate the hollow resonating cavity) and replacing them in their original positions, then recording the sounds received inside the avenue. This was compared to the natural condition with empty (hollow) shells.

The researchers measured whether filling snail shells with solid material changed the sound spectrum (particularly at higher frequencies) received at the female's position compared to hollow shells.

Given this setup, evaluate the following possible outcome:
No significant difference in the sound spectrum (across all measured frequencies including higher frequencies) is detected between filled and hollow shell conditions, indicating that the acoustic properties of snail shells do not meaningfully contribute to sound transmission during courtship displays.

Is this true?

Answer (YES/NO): NO